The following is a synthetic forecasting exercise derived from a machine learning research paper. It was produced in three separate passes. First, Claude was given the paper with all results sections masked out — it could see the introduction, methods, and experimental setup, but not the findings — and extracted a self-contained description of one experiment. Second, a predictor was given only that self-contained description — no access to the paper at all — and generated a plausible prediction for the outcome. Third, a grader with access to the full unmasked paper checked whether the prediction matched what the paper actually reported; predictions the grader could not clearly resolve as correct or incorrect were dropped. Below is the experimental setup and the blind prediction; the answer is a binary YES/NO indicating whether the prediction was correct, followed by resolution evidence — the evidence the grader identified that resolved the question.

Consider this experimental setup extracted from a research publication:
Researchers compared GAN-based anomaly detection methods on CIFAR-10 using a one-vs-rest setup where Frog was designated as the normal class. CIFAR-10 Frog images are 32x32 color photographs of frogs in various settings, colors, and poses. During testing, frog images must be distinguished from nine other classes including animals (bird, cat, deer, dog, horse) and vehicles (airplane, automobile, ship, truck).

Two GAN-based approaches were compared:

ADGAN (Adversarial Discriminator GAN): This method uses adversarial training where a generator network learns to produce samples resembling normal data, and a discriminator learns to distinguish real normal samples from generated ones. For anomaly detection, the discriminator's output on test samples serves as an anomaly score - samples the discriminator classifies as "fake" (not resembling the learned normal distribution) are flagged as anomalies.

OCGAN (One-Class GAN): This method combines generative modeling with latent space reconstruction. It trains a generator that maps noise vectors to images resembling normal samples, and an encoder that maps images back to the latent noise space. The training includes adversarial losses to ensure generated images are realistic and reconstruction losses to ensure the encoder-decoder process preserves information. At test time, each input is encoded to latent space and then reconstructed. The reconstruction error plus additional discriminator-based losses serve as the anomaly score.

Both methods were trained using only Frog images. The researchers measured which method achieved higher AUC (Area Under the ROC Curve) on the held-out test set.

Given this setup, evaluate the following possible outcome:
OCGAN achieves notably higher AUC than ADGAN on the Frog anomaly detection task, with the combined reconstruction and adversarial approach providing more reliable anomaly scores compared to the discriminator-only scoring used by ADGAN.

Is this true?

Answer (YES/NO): YES